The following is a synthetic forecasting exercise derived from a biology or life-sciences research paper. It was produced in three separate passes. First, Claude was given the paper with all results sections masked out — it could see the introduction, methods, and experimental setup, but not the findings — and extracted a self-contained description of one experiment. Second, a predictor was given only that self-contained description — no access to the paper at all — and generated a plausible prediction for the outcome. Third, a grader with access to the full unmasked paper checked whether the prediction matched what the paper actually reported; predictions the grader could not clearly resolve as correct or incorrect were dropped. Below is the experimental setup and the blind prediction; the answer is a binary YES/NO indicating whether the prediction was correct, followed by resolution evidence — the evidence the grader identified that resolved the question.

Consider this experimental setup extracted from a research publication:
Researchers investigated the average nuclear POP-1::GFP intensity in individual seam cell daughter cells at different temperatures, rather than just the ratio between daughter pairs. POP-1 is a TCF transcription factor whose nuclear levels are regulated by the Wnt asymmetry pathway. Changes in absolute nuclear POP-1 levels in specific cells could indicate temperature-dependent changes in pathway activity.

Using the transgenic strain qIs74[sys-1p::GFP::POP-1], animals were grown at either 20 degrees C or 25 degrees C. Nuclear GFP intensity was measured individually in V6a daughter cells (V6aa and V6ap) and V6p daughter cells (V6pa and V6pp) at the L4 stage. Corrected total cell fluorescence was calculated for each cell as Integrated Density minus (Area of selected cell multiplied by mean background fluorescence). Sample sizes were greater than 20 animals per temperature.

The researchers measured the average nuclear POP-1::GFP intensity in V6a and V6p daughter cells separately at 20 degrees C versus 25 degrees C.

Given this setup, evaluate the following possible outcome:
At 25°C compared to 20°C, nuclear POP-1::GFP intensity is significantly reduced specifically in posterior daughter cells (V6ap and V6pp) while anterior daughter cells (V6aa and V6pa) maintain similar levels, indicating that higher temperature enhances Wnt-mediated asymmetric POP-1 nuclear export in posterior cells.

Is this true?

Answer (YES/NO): NO